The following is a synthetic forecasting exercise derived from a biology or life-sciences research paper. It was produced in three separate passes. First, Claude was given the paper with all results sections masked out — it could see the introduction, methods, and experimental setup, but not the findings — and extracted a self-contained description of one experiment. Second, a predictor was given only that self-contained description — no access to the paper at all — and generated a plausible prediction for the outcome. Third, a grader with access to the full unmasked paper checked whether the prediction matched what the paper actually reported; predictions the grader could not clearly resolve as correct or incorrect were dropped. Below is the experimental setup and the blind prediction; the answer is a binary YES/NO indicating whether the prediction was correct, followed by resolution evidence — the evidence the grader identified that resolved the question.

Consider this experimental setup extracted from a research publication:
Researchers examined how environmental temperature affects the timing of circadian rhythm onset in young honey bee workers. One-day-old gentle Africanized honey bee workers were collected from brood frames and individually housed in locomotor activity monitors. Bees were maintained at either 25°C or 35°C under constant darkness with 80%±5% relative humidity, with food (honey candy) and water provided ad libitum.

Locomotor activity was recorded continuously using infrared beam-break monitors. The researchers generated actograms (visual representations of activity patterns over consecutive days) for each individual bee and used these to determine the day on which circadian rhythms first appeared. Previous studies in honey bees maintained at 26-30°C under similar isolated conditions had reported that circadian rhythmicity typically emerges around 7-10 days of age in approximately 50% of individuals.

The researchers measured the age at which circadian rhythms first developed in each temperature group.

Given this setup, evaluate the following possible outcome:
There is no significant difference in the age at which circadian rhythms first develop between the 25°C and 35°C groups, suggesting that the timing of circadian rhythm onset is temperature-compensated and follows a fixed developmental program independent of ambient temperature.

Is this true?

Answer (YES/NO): NO